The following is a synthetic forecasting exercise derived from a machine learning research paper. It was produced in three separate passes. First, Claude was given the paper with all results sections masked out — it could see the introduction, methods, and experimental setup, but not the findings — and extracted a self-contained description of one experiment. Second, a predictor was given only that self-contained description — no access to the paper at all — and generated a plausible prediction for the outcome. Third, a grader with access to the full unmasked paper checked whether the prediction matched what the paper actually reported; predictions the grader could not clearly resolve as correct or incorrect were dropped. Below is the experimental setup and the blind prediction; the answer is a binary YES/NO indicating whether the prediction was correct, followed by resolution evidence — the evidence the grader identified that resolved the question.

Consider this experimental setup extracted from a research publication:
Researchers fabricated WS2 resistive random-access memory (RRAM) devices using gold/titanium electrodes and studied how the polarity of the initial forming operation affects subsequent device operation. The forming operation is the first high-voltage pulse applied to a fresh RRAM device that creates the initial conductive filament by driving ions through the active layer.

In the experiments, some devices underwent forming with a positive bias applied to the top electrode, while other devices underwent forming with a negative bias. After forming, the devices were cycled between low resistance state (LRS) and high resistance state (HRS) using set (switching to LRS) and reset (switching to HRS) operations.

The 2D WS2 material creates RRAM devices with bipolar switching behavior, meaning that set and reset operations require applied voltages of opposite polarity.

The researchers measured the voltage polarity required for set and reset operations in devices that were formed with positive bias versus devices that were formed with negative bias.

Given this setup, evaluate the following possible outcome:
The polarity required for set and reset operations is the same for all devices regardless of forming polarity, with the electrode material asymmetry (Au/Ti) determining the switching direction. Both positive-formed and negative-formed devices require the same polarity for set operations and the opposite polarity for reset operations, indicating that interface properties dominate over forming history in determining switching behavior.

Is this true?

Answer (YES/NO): NO